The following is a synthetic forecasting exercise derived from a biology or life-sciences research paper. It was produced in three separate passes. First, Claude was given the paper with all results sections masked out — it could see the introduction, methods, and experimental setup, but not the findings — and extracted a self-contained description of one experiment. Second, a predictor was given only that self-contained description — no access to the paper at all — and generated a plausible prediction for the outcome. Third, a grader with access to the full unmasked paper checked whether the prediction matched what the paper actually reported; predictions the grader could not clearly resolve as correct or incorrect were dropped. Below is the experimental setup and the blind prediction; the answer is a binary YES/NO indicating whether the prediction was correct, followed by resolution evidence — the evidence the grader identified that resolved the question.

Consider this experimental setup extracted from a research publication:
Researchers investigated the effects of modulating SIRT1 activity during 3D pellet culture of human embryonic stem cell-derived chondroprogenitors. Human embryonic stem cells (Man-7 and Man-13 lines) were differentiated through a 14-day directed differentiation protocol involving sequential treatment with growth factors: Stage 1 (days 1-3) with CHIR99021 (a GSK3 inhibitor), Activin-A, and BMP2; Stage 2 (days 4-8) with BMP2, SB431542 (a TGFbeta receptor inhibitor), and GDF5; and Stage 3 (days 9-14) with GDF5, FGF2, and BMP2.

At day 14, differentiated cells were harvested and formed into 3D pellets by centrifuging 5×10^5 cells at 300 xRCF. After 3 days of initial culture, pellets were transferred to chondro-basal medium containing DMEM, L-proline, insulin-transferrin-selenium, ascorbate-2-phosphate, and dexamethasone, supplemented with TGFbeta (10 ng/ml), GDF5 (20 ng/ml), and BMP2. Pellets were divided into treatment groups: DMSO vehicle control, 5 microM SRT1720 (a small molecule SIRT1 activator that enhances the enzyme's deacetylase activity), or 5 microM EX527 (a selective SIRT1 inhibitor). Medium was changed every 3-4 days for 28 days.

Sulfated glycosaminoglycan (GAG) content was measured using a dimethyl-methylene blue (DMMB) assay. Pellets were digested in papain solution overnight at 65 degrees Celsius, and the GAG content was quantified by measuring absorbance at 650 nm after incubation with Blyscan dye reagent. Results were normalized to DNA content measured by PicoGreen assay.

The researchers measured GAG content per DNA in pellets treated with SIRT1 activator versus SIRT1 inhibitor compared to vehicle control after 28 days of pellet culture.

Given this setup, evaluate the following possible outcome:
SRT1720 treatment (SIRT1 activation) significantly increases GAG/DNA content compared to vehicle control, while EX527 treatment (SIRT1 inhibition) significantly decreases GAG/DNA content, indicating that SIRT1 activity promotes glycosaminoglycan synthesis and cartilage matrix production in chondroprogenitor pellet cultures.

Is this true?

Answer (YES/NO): NO